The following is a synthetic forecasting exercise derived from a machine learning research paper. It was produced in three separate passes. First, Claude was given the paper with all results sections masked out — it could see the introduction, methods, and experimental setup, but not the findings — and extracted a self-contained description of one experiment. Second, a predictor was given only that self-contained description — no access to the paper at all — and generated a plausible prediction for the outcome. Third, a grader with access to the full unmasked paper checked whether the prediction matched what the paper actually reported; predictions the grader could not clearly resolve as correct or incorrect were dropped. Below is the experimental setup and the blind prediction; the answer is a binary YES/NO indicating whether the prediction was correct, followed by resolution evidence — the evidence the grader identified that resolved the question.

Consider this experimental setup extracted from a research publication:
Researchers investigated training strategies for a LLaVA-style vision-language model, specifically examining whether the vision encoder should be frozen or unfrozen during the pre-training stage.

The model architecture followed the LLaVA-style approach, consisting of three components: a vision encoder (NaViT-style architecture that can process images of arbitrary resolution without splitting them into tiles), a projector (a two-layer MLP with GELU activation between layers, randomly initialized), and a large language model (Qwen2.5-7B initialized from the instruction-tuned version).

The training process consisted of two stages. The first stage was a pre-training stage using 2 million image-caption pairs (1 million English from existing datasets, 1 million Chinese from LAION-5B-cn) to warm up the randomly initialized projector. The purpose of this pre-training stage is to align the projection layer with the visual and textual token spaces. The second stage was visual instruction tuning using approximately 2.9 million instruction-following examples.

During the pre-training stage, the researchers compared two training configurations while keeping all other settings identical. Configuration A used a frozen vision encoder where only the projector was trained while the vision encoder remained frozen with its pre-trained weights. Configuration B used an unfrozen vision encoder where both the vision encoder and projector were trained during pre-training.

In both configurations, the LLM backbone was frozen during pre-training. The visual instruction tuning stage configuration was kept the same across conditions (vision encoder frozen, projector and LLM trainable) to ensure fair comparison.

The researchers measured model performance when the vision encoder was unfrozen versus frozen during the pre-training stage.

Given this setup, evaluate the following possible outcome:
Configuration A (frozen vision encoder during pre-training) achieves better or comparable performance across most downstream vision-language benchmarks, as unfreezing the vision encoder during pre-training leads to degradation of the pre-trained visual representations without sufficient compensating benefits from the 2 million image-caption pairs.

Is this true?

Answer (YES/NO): YES